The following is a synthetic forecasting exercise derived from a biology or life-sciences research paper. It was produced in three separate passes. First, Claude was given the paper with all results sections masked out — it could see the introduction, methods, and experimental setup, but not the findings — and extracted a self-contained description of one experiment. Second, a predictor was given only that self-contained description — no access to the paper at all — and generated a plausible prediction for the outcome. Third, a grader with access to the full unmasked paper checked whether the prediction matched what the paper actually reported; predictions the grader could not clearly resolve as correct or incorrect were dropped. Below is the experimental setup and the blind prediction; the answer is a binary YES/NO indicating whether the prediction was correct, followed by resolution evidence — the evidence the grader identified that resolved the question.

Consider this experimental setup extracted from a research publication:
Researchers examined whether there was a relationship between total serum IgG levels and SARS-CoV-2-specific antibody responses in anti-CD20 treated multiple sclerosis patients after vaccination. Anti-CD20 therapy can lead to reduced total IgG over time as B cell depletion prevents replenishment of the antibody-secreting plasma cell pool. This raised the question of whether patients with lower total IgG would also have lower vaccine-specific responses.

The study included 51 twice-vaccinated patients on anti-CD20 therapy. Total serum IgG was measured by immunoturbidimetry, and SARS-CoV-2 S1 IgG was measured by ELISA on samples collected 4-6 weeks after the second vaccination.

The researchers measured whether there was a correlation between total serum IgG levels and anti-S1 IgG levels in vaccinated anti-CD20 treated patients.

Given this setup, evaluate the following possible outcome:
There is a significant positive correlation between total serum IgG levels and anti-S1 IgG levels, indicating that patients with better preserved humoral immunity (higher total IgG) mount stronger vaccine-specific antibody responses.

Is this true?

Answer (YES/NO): NO